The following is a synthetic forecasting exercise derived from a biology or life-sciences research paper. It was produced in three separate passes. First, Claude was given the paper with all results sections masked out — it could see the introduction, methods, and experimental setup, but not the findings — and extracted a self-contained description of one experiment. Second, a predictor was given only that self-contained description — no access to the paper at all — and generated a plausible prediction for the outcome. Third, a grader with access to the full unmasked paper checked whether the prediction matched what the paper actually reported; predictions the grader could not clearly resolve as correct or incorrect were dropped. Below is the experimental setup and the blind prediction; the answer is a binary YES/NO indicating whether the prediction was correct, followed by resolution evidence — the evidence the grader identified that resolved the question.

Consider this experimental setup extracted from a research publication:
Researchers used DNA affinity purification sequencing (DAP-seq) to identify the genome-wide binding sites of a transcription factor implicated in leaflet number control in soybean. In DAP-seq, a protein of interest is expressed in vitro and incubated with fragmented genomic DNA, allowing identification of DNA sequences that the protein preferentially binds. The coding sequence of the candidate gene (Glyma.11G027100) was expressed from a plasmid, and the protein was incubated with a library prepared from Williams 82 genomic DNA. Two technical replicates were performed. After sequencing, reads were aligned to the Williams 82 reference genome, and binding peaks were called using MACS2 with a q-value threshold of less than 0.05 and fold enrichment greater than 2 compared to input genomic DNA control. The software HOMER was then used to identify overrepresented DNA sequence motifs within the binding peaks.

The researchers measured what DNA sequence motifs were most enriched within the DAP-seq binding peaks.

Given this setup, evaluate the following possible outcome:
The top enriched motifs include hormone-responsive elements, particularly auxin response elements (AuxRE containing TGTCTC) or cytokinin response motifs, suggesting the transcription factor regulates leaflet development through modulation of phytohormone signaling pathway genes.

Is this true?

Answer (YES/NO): NO